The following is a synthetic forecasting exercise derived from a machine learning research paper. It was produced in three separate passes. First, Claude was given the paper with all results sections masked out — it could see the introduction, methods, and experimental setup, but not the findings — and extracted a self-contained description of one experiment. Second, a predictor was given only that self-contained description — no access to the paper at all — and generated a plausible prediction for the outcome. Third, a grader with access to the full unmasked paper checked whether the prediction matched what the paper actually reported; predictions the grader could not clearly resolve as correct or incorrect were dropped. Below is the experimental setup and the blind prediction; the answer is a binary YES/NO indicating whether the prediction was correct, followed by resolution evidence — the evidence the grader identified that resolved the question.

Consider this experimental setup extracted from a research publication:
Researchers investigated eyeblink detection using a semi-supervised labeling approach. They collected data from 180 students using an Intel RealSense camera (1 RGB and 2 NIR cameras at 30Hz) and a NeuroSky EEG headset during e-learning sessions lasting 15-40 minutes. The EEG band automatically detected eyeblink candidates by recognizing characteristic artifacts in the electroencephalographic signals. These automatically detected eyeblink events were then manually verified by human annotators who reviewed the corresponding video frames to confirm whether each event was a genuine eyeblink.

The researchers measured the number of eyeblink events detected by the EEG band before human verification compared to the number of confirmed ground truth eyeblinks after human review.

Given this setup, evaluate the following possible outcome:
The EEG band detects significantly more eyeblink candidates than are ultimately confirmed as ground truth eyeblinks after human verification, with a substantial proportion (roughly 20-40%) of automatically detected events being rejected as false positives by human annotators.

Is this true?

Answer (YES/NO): NO